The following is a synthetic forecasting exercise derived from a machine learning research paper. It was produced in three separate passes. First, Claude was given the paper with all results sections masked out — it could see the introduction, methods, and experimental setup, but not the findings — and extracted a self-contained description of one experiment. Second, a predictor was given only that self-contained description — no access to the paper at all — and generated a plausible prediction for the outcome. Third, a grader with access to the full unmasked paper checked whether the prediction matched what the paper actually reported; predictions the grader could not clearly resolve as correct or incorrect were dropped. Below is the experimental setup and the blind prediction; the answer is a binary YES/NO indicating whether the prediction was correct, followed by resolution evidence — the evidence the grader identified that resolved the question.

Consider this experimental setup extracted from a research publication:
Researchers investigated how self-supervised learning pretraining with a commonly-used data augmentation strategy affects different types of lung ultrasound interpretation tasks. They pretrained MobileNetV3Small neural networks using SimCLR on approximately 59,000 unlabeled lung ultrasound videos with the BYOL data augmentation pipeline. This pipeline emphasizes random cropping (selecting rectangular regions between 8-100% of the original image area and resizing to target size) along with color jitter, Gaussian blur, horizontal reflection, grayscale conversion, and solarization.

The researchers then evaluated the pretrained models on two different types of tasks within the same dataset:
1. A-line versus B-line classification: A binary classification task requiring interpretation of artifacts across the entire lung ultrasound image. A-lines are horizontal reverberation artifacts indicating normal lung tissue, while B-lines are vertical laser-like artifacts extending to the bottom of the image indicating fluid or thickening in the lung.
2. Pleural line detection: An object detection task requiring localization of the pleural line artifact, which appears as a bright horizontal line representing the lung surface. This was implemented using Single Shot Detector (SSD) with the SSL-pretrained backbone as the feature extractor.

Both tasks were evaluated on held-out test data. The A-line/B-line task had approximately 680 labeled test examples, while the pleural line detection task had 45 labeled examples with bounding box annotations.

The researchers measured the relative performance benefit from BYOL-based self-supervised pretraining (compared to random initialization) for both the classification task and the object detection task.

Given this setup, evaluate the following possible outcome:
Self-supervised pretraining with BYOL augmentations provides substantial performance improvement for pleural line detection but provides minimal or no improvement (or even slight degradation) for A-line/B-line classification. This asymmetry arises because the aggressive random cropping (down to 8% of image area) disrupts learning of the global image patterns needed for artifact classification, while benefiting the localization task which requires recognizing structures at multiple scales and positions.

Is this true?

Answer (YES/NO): NO